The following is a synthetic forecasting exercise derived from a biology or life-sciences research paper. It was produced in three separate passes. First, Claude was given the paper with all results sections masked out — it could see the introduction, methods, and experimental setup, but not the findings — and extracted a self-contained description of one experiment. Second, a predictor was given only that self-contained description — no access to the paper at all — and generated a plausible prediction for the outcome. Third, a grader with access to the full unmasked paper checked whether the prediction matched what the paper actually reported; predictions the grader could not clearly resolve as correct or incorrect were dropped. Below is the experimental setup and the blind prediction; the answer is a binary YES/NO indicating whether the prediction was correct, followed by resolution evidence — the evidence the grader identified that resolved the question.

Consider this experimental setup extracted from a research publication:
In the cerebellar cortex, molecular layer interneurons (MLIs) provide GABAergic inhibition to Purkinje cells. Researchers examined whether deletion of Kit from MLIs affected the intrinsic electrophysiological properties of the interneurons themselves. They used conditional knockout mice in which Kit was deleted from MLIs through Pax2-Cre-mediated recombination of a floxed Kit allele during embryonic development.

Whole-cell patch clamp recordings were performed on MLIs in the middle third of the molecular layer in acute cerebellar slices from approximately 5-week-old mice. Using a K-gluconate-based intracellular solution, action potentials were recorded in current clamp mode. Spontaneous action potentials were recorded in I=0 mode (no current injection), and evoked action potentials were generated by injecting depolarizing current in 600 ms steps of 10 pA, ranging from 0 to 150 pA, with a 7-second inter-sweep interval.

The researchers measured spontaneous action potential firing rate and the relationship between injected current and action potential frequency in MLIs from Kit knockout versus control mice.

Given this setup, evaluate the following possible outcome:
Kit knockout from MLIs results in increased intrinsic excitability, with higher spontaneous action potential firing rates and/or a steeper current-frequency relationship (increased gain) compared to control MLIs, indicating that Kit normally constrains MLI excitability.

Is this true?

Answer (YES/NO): NO